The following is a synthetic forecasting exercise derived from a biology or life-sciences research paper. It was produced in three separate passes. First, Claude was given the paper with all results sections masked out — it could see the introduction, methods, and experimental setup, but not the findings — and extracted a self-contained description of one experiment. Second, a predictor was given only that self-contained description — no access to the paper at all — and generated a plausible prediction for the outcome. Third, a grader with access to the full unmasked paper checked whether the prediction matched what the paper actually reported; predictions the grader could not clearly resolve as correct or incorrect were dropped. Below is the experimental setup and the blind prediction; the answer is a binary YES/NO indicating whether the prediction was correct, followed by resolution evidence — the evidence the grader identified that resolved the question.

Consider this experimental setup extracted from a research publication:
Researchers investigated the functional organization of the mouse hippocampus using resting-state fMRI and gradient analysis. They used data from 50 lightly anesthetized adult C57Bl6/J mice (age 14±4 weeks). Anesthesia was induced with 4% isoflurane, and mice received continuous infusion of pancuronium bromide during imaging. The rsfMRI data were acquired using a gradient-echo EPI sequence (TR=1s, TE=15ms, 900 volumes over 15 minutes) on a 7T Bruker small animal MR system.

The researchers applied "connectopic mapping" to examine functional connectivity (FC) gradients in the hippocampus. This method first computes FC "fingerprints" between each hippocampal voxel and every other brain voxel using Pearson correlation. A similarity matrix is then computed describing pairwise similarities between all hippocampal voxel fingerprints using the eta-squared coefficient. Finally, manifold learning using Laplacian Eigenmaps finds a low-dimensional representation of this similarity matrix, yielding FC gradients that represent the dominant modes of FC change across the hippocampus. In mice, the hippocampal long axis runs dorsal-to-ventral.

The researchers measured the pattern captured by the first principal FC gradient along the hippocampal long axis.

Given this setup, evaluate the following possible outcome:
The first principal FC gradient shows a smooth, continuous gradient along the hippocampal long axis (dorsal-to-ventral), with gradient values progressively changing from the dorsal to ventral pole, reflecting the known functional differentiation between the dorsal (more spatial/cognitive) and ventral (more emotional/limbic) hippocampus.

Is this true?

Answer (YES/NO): NO